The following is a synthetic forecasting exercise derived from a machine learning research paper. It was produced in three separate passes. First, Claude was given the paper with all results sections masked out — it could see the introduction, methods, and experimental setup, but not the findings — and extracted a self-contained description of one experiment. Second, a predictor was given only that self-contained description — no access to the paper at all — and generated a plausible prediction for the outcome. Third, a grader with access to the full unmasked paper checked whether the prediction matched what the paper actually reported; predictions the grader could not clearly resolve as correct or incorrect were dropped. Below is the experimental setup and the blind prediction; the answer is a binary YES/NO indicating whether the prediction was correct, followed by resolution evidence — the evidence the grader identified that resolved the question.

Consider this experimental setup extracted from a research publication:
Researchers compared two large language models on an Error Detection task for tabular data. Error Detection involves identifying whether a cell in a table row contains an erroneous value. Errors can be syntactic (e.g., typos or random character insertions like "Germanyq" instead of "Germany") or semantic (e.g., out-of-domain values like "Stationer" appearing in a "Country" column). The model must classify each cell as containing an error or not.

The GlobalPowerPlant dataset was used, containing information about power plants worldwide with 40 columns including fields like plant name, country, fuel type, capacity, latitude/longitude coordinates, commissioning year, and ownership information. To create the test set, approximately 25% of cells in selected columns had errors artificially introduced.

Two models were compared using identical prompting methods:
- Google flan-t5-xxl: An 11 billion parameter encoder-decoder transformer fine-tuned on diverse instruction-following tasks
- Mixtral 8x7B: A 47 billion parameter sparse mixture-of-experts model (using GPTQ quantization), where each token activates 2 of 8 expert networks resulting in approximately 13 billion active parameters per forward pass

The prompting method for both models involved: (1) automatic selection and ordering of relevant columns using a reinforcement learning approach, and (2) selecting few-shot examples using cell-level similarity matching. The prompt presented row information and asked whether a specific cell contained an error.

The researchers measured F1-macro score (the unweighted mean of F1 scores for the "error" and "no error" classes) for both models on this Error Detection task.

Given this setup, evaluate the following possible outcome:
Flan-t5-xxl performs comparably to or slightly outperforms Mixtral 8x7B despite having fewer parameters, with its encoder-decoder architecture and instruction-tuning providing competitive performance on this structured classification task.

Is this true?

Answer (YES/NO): NO